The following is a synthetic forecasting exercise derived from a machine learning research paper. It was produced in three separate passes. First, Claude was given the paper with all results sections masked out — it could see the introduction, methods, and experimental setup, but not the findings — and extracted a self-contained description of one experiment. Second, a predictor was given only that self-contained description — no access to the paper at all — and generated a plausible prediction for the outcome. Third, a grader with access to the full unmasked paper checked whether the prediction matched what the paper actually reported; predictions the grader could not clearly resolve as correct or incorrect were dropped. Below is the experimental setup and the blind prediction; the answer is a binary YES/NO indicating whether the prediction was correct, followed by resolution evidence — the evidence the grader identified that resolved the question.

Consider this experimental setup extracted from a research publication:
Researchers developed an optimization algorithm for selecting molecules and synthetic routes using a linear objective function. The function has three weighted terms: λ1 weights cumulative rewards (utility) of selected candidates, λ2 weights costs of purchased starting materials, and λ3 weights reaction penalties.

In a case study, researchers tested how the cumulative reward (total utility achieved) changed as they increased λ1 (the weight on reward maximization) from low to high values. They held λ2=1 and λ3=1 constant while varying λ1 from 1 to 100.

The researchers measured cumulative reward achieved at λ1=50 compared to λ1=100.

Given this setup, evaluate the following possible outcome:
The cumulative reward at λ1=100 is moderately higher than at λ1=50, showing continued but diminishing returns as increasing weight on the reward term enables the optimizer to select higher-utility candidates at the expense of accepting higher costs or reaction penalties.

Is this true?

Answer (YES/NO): NO